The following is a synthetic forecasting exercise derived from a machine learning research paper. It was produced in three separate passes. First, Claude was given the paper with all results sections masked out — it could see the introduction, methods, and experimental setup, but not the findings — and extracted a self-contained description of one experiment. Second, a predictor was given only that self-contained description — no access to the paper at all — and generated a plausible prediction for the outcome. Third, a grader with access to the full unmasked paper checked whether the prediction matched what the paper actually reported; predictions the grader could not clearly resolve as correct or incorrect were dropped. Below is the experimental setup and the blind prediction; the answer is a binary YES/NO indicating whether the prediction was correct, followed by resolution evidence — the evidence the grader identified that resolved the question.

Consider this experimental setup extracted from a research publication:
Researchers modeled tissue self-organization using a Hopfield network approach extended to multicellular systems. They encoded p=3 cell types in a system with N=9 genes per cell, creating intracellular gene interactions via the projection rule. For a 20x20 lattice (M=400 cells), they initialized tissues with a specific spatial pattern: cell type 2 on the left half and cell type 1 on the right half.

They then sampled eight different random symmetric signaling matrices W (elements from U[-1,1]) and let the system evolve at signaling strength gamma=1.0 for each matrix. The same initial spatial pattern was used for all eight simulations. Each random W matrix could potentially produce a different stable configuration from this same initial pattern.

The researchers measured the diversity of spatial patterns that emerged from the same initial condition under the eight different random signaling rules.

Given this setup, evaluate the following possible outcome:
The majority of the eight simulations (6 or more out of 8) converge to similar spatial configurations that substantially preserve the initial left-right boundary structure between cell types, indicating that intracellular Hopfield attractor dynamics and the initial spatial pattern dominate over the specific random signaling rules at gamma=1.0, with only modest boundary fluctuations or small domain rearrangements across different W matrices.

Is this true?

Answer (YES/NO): NO